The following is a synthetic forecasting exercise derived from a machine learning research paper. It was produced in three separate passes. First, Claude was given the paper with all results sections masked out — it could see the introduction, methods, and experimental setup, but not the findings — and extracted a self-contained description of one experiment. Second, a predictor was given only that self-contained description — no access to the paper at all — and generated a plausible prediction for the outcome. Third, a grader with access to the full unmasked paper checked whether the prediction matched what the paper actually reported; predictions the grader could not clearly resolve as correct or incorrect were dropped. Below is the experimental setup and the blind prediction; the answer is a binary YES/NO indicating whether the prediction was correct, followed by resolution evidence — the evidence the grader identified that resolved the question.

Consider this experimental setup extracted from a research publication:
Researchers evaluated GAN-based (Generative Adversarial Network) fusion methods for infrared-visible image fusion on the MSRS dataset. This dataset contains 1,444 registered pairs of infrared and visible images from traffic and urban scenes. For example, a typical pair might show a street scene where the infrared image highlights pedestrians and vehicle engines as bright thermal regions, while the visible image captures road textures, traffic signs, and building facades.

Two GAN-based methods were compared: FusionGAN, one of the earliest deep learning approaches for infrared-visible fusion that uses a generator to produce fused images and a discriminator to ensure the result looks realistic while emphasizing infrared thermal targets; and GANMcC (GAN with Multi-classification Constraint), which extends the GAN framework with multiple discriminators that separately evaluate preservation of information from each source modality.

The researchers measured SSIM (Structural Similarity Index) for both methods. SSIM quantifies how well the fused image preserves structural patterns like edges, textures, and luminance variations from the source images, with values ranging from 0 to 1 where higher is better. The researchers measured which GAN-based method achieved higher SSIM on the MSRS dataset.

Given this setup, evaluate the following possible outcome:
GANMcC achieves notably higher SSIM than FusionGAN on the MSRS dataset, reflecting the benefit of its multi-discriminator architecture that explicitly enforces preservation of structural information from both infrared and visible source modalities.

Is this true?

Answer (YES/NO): YES